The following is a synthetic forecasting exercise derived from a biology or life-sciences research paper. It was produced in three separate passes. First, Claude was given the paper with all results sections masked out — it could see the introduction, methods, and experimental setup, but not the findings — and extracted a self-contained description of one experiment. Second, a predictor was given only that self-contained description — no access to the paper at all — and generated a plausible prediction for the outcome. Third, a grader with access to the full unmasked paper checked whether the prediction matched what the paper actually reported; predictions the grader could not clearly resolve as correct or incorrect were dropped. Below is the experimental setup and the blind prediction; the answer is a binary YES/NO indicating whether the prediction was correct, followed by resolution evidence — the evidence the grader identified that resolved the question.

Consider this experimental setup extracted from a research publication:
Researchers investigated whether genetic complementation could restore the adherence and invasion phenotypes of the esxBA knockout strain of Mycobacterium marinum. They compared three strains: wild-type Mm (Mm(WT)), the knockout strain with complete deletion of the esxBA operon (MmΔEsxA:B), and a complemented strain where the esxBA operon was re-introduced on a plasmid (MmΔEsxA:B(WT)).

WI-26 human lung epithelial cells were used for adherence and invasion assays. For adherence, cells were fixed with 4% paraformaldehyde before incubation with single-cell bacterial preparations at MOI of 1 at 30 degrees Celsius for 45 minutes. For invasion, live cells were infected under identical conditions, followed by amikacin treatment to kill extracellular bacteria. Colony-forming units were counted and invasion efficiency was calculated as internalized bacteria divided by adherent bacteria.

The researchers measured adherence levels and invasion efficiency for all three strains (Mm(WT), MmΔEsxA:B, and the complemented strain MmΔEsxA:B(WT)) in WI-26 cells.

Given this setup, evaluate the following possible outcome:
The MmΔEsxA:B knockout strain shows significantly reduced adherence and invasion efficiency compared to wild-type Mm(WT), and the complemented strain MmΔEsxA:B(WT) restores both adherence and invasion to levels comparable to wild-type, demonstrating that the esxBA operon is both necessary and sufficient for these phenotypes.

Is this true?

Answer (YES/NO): NO